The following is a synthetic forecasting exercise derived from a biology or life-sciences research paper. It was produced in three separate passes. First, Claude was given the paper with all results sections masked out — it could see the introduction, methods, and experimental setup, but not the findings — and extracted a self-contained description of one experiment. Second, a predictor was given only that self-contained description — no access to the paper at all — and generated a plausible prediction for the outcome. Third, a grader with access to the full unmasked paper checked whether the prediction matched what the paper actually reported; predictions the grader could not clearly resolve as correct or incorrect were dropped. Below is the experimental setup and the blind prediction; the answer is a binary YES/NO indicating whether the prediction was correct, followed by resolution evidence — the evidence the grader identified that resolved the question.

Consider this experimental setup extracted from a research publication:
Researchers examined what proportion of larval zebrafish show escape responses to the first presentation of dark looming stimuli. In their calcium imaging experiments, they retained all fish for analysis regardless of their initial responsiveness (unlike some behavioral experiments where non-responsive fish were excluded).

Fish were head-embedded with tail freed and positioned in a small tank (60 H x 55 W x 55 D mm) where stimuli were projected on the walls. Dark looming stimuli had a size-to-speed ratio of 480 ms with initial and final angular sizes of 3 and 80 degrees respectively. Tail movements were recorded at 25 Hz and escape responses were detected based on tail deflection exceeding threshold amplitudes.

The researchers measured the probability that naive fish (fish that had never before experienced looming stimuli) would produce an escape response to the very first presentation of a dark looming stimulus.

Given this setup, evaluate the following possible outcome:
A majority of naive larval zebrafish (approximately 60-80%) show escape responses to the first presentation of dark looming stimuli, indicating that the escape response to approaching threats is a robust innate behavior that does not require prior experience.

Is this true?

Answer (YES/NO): YES